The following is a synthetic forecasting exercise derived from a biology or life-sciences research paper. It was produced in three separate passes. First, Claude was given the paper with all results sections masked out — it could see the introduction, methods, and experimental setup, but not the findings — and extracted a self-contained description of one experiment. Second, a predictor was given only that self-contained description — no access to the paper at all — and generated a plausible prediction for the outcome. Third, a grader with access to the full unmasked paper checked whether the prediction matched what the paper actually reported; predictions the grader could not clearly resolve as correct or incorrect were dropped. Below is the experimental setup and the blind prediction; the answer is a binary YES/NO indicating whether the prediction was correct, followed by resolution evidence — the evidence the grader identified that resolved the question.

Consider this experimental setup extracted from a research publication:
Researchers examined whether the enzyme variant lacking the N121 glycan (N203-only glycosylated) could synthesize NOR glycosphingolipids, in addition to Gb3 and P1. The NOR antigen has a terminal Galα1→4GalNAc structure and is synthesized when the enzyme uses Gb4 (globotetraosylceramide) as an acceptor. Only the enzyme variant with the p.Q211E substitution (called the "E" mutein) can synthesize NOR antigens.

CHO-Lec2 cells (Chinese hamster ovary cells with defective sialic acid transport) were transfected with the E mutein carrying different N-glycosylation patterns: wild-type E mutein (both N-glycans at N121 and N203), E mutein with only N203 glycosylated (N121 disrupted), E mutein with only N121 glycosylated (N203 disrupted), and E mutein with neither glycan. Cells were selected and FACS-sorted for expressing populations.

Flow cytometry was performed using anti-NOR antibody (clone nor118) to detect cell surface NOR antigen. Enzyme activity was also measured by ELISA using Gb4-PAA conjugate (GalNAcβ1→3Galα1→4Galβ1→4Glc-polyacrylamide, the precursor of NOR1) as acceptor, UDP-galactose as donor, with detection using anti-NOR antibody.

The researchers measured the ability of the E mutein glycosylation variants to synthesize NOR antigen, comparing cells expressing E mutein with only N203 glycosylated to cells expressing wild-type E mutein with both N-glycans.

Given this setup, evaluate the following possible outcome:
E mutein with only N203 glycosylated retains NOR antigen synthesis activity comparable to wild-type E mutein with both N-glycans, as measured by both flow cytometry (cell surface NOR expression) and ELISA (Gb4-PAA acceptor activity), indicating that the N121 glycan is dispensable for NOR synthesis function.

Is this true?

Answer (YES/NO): NO